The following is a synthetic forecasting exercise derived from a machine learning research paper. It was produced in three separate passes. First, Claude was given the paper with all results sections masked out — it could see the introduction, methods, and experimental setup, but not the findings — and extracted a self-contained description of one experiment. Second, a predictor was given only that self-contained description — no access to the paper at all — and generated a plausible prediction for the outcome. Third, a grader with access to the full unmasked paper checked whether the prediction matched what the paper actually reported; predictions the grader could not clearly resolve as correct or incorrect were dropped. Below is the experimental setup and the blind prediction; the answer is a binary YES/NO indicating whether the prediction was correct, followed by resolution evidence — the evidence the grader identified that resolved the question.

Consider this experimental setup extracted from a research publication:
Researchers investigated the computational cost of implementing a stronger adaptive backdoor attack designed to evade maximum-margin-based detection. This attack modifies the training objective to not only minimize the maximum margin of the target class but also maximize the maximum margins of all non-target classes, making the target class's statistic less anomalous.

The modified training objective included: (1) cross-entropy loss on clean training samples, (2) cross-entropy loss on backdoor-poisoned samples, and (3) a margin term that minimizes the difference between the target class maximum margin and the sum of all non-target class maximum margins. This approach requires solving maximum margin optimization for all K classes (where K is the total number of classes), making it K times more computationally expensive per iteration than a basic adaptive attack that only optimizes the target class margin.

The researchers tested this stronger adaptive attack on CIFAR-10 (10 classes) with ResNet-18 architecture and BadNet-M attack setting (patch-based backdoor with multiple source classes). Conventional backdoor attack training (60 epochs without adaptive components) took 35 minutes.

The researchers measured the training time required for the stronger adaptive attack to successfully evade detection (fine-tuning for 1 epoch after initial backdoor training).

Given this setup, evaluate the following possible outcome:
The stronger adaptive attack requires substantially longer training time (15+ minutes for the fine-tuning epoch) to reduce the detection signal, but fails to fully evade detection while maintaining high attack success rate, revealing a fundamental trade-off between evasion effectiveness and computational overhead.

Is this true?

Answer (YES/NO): NO